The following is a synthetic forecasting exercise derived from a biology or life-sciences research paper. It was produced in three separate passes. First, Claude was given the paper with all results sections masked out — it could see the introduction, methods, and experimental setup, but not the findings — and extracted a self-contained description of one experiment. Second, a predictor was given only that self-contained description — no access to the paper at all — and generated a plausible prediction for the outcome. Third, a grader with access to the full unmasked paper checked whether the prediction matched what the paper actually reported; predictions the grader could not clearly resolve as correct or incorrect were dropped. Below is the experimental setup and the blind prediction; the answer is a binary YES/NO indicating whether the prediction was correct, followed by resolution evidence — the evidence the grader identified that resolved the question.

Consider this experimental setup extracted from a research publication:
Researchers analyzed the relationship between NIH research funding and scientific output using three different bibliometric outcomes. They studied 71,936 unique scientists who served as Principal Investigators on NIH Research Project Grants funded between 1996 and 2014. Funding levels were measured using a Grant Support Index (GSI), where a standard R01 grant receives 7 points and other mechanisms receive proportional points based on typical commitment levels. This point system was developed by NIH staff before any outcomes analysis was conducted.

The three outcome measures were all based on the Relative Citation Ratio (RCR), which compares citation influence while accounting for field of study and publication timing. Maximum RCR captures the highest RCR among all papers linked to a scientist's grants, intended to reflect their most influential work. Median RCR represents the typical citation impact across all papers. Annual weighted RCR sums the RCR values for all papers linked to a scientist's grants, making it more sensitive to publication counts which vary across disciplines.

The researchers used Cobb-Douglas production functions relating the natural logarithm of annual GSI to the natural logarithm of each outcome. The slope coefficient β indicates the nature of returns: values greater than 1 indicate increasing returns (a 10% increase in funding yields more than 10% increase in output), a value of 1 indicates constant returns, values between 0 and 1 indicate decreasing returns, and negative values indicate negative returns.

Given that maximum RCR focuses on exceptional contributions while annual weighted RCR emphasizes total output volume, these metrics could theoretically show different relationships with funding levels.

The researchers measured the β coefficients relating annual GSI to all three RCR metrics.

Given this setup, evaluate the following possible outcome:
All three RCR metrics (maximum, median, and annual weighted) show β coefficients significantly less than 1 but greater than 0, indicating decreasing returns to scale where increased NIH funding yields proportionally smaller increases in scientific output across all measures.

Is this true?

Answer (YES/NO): NO